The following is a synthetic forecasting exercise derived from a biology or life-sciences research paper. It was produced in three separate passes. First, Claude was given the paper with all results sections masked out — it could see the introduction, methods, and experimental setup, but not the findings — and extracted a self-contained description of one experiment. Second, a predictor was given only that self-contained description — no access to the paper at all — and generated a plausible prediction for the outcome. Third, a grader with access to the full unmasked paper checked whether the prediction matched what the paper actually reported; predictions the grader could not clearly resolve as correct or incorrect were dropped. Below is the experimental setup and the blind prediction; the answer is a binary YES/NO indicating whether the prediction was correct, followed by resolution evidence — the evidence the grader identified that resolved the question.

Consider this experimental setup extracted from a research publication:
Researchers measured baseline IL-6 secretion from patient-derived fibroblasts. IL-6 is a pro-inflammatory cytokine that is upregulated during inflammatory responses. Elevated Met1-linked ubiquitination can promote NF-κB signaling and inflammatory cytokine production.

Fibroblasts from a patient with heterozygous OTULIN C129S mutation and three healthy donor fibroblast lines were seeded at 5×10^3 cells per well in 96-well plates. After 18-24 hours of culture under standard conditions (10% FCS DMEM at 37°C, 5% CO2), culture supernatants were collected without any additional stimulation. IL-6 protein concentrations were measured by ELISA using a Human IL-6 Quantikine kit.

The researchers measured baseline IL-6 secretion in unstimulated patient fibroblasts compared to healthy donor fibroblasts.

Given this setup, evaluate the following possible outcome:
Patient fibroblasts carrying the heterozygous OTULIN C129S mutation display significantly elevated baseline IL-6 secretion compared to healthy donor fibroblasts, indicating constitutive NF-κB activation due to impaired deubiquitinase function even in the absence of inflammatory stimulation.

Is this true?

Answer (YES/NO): YES